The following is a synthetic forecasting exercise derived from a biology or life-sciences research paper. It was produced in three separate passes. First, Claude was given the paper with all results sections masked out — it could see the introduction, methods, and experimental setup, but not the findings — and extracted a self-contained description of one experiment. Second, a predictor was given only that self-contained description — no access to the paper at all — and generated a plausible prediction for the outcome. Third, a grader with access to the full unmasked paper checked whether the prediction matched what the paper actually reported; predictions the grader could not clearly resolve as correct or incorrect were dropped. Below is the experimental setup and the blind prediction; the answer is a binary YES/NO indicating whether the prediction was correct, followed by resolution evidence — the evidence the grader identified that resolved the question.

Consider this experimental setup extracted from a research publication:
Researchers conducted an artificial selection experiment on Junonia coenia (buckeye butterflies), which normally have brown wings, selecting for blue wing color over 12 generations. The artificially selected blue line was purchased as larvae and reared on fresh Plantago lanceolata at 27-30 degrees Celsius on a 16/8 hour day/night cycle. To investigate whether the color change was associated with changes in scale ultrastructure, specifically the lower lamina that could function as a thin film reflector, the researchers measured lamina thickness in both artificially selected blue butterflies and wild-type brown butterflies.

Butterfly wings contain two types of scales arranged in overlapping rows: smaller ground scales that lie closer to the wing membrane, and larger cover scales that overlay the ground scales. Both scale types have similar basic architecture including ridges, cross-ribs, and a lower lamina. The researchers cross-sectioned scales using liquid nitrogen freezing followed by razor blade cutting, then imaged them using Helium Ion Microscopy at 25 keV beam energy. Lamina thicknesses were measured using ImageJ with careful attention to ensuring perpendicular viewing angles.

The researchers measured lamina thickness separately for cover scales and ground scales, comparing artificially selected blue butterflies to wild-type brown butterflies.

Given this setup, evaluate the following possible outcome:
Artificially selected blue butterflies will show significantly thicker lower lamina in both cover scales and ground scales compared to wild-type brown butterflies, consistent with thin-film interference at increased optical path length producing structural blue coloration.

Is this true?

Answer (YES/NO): YES